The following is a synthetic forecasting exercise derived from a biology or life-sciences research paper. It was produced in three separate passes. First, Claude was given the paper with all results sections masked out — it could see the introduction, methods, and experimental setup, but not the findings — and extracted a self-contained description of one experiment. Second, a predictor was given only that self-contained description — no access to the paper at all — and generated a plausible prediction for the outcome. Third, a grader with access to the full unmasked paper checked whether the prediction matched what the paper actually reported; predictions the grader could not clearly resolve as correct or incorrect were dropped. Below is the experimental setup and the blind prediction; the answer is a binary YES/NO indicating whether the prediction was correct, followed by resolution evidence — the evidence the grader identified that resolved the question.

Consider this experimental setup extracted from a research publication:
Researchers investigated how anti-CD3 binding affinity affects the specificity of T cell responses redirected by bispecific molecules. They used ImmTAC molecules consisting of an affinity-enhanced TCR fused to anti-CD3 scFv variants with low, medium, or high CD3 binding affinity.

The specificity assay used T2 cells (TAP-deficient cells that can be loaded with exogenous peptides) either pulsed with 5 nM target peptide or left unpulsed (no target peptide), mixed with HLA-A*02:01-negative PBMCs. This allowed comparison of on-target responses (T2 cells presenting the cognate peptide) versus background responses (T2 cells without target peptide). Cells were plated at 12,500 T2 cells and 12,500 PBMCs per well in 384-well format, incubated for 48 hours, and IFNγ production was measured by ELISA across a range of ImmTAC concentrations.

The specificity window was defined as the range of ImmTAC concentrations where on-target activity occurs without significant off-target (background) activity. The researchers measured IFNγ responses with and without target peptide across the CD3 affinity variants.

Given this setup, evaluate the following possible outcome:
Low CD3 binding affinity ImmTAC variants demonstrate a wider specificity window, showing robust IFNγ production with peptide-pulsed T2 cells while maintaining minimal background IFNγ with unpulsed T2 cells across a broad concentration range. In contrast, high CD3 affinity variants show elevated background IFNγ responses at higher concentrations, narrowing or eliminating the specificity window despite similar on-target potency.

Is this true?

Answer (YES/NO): NO